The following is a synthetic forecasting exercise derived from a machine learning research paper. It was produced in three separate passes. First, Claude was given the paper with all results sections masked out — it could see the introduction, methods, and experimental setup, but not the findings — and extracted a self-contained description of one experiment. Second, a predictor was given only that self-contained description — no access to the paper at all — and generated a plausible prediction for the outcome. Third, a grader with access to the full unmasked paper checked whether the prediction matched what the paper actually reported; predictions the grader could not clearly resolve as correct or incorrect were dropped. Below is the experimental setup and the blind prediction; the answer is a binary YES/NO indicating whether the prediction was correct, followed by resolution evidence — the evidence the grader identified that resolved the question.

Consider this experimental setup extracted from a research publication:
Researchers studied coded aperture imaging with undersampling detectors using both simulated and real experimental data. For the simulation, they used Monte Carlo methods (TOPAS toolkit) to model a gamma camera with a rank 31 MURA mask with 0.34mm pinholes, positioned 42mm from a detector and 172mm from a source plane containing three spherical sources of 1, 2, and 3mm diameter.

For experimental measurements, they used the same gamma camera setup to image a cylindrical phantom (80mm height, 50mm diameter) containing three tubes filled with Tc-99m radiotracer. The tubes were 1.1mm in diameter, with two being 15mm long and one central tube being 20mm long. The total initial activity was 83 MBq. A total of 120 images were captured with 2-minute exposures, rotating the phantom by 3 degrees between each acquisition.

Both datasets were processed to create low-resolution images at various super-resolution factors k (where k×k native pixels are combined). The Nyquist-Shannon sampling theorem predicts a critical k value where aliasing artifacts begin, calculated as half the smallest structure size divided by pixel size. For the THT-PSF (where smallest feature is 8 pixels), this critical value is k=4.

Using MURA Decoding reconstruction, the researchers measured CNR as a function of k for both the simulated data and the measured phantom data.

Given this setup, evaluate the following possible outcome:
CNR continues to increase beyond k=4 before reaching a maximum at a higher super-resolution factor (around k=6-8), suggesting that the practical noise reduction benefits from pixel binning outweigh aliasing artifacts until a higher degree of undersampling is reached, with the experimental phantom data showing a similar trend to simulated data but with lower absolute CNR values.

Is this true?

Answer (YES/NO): NO